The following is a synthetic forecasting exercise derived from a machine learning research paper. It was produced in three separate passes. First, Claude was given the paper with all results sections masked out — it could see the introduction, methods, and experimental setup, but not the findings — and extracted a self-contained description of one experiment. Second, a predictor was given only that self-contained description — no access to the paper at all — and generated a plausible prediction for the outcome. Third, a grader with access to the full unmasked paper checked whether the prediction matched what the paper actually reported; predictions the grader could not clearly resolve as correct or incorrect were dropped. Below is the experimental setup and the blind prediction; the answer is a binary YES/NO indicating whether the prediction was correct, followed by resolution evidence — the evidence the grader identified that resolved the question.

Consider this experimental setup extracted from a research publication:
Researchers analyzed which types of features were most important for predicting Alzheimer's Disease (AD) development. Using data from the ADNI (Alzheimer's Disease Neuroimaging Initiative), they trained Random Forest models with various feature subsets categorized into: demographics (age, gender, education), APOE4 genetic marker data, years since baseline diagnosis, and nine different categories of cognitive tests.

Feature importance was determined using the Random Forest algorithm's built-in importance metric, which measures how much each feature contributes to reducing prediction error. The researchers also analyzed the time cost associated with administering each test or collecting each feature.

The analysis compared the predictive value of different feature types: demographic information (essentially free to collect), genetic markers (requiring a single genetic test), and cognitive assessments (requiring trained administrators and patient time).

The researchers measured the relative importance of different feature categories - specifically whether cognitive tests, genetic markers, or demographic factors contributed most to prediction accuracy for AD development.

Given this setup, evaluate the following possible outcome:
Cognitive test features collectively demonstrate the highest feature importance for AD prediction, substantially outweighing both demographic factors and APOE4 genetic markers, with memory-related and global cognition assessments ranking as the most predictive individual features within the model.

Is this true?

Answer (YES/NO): YES